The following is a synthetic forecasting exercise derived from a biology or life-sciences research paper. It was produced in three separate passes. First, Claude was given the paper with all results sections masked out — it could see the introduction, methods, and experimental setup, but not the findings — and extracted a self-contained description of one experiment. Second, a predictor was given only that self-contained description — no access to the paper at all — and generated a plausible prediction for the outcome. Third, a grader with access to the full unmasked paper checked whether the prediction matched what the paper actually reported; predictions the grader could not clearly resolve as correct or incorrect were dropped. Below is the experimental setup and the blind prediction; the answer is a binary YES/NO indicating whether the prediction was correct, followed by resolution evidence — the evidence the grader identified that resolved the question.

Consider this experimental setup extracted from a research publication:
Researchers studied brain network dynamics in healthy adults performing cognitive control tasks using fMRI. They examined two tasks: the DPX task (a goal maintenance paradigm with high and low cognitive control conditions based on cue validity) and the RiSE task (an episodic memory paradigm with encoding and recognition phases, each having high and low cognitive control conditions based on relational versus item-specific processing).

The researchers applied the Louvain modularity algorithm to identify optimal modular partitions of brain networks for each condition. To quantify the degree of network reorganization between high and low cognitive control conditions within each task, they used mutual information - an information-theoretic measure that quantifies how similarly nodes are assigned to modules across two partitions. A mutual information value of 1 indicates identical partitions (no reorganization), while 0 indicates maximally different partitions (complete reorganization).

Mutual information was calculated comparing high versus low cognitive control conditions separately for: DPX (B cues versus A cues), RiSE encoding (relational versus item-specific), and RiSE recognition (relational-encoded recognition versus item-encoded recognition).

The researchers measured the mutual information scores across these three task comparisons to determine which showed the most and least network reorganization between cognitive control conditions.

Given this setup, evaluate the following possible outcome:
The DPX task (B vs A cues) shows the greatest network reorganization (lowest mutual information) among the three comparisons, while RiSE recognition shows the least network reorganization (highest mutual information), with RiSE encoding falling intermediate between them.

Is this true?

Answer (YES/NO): NO